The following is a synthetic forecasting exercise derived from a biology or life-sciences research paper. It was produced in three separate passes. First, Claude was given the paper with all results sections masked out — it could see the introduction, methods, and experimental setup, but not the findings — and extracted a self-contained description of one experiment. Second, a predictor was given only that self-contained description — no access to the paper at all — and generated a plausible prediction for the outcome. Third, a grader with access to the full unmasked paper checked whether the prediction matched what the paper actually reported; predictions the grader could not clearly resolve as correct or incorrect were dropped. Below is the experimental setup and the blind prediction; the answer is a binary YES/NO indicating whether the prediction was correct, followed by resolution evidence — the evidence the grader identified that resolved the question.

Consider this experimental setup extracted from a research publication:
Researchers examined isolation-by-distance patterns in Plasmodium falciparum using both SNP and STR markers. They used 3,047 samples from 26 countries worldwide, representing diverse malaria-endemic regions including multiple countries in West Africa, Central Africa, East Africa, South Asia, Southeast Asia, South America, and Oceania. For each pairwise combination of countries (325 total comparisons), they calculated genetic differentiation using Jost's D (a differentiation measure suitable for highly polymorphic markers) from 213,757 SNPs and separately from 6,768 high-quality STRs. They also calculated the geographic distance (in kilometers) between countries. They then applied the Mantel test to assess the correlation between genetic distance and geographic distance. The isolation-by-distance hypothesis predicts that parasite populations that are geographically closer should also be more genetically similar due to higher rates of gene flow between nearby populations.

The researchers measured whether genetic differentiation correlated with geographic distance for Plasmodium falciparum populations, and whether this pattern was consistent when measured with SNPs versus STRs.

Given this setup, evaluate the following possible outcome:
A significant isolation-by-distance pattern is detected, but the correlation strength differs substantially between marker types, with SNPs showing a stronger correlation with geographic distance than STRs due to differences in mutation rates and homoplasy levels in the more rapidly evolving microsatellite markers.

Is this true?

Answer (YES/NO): NO